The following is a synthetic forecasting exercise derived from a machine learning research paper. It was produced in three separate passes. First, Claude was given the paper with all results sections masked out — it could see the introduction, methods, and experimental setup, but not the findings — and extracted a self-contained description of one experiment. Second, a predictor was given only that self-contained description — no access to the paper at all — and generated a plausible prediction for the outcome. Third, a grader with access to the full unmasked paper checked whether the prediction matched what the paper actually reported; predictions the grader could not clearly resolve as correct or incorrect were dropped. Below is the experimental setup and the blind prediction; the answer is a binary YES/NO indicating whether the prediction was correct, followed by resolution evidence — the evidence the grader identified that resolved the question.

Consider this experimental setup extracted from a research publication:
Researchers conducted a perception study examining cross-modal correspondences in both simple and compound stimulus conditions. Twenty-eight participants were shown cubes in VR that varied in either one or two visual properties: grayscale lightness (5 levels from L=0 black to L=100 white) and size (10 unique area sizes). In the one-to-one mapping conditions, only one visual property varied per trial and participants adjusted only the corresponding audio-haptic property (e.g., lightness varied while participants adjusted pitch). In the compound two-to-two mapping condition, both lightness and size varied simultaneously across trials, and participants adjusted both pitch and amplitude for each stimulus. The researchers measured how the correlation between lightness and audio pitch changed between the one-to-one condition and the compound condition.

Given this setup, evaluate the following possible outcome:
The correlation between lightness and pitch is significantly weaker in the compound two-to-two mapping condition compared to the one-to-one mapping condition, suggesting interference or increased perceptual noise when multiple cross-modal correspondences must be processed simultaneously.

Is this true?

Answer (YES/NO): YES